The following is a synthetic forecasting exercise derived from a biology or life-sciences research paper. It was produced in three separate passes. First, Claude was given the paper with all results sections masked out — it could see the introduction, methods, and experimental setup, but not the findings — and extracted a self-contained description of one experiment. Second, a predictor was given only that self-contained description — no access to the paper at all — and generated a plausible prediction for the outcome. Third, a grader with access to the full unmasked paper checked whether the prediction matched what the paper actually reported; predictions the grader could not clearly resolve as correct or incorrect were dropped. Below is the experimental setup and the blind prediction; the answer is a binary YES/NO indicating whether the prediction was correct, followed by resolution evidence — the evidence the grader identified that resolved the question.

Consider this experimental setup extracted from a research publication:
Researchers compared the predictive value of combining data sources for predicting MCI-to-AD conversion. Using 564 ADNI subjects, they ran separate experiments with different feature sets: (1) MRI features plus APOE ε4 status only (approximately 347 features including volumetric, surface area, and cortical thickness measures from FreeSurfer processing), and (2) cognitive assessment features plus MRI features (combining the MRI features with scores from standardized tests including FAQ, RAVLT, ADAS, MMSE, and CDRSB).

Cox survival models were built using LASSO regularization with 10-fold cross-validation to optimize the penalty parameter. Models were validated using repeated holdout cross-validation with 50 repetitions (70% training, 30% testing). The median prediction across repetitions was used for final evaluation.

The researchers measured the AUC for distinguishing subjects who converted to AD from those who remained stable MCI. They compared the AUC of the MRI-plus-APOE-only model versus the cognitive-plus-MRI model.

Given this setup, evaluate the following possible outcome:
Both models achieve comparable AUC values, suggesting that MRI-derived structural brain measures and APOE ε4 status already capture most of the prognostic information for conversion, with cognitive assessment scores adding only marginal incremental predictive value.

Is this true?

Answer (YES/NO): NO